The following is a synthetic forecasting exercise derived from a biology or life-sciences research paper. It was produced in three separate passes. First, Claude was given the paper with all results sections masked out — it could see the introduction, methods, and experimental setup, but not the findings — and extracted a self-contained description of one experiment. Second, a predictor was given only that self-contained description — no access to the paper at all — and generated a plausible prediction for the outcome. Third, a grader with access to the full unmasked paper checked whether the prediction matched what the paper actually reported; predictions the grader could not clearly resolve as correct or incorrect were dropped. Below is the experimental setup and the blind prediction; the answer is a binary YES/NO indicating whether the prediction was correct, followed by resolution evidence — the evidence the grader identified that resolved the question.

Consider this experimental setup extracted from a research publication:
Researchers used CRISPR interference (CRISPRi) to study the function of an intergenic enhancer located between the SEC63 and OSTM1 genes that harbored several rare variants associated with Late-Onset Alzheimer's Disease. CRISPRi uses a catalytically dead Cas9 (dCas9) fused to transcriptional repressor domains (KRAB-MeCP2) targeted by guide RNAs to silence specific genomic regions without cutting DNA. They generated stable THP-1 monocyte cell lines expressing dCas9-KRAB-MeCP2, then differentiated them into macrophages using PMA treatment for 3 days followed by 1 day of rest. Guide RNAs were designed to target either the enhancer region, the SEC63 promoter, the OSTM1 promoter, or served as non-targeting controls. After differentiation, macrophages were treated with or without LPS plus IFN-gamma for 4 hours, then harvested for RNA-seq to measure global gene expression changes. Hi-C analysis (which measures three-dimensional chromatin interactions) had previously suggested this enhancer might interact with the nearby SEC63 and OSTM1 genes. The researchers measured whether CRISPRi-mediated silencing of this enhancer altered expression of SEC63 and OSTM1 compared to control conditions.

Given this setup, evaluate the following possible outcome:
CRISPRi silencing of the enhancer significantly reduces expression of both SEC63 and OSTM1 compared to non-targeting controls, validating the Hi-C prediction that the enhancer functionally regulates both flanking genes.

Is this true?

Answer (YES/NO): NO